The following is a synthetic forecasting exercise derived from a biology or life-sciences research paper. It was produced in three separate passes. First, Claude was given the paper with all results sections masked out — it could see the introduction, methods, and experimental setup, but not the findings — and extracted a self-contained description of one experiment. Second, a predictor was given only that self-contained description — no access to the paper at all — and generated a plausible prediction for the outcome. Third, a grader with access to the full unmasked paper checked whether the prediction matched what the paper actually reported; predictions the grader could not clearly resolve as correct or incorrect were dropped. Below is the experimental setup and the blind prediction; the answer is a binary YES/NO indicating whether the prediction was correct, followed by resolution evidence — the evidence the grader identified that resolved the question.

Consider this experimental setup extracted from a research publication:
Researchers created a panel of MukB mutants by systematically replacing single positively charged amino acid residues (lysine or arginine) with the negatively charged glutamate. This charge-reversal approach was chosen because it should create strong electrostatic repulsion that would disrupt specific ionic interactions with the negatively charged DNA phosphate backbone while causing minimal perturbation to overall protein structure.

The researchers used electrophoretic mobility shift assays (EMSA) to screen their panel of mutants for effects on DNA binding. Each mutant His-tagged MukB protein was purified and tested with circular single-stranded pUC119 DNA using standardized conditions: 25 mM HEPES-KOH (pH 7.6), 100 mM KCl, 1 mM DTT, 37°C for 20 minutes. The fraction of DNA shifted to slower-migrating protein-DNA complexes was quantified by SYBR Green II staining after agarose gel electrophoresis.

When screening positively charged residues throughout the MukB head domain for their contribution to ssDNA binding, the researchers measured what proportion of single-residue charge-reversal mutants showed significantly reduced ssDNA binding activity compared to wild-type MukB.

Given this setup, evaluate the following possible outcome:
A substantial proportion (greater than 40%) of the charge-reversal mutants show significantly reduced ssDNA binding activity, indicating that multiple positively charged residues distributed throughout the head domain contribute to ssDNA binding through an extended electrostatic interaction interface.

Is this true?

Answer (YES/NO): YES